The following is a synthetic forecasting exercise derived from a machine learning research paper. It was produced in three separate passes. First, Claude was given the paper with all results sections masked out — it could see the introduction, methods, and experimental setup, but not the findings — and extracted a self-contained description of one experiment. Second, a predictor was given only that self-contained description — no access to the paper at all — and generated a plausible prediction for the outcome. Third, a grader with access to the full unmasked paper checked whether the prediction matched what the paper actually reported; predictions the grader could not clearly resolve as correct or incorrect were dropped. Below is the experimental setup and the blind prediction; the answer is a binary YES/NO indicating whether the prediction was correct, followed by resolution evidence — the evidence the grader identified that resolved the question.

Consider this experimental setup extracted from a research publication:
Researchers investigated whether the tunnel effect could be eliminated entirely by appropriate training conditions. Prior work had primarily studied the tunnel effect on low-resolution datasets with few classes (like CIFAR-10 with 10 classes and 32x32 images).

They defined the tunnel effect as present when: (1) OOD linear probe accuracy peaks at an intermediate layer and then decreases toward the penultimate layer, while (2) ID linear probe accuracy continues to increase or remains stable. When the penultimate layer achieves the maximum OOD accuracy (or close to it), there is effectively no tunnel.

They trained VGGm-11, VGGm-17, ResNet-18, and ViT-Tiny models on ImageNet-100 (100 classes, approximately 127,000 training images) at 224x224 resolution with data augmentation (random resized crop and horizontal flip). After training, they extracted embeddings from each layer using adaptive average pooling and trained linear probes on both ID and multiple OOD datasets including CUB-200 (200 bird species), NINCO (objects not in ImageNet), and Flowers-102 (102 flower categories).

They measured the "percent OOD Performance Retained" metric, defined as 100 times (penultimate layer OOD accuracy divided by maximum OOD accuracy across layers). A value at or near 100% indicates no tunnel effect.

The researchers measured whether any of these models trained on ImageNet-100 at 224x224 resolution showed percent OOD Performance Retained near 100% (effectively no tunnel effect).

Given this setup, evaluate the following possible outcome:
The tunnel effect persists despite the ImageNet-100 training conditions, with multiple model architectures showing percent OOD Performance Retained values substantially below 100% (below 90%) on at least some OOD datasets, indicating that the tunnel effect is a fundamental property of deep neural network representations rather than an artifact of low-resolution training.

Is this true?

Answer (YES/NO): NO